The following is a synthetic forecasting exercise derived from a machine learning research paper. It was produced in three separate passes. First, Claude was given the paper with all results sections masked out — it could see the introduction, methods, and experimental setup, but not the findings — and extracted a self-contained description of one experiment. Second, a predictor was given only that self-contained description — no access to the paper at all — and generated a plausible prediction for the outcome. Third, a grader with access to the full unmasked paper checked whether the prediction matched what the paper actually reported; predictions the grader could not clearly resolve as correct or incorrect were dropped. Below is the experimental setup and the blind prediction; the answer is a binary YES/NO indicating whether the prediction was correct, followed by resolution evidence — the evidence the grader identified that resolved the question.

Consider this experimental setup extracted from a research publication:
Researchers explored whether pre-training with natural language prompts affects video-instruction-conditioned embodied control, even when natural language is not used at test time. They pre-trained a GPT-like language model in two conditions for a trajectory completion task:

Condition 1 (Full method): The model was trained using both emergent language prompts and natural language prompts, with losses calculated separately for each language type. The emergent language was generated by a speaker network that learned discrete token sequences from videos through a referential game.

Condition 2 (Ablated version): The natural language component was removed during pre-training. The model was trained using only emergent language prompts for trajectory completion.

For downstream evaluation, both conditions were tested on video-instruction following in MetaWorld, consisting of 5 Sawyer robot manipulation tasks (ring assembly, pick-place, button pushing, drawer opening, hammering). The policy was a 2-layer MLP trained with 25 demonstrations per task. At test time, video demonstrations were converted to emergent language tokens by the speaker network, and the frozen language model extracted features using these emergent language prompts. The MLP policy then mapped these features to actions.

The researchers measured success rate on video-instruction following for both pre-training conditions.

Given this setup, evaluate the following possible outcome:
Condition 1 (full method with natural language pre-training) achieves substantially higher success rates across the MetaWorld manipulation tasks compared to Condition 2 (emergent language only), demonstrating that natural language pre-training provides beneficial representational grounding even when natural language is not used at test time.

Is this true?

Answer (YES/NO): NO